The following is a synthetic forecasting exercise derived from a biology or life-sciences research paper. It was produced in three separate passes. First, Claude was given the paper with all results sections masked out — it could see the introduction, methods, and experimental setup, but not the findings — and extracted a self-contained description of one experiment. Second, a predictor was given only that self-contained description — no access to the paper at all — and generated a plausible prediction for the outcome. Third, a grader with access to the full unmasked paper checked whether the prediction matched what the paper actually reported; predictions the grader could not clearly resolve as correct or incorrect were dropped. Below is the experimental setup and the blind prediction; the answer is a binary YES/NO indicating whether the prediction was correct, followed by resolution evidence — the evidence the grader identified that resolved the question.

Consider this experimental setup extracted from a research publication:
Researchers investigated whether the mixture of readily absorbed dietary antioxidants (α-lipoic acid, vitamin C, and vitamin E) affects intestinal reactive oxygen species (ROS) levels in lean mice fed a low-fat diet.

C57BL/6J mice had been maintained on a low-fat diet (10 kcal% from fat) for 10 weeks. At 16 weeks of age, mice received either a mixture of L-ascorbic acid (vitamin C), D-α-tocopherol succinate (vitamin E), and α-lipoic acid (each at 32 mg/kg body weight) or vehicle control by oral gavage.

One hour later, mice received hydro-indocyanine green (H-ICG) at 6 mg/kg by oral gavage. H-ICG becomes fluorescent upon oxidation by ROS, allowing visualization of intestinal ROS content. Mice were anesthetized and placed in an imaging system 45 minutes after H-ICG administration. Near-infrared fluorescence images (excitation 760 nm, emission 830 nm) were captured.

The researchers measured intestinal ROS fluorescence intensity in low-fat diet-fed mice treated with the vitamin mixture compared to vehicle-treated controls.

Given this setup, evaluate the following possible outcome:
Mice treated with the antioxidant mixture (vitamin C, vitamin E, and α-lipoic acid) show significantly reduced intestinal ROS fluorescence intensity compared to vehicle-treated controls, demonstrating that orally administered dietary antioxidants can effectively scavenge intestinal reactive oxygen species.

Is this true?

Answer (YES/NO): NO